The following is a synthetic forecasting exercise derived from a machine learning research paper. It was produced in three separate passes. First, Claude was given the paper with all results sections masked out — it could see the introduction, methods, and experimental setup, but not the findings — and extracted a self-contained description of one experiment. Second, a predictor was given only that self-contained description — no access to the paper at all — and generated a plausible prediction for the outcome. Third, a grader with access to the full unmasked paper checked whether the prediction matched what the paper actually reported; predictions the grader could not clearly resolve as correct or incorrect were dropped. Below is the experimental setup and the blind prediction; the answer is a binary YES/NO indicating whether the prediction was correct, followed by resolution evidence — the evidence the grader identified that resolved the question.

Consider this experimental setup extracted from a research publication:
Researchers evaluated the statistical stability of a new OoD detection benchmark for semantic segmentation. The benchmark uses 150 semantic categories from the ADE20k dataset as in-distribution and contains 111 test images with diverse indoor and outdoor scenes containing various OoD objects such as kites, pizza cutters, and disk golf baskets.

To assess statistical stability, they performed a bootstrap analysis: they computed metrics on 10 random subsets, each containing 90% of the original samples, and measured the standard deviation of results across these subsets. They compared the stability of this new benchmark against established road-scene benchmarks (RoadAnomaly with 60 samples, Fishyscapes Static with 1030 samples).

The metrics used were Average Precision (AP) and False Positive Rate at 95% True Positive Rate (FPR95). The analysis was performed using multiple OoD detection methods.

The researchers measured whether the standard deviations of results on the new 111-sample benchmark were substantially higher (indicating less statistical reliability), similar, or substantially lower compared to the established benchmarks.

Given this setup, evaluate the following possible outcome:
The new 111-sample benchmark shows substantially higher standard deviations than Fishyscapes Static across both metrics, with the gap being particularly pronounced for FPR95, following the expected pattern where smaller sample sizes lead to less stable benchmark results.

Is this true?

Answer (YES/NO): NO